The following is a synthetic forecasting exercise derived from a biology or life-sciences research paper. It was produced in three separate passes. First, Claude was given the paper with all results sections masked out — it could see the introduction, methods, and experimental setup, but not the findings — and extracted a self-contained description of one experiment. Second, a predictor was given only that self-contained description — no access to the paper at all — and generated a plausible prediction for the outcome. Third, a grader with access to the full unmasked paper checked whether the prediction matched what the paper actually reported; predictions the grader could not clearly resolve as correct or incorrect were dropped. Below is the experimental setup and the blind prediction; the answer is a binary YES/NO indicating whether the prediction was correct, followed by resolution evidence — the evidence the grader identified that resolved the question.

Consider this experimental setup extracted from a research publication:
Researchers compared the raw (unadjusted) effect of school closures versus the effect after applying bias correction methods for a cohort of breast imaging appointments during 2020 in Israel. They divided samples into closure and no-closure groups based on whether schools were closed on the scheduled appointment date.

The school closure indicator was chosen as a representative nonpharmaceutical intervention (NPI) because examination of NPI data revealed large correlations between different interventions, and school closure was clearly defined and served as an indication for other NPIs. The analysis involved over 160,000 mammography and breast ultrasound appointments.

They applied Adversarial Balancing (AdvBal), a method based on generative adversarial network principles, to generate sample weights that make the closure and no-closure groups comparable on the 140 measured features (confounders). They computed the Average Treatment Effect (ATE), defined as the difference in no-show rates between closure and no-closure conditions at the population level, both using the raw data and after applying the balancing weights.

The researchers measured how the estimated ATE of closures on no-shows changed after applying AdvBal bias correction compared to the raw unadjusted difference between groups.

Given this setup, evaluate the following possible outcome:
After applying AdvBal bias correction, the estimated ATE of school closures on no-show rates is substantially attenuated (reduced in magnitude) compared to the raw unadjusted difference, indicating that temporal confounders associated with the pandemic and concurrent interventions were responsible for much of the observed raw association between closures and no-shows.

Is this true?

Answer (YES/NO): YES